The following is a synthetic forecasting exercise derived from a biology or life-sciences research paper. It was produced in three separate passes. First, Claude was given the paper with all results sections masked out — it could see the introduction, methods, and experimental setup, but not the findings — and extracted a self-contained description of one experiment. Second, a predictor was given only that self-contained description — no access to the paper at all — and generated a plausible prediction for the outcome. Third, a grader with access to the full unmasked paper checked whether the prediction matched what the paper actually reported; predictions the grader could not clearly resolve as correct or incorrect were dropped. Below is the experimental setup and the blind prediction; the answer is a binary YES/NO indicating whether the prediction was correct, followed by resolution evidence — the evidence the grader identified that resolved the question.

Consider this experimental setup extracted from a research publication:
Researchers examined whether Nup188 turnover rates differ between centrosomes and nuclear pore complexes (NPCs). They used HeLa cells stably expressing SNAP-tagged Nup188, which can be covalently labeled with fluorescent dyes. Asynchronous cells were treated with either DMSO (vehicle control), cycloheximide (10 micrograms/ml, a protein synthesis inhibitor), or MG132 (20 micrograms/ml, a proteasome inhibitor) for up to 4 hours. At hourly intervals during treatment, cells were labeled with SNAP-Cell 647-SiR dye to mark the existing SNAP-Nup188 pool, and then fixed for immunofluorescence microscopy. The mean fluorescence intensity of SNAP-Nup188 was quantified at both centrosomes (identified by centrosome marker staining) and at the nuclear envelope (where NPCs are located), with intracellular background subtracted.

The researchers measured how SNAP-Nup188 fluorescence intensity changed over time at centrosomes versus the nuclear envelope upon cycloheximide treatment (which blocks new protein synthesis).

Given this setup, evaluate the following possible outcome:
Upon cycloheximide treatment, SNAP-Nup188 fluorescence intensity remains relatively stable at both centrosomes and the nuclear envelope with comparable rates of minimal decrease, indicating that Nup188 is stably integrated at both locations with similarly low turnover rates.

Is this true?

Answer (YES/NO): NO